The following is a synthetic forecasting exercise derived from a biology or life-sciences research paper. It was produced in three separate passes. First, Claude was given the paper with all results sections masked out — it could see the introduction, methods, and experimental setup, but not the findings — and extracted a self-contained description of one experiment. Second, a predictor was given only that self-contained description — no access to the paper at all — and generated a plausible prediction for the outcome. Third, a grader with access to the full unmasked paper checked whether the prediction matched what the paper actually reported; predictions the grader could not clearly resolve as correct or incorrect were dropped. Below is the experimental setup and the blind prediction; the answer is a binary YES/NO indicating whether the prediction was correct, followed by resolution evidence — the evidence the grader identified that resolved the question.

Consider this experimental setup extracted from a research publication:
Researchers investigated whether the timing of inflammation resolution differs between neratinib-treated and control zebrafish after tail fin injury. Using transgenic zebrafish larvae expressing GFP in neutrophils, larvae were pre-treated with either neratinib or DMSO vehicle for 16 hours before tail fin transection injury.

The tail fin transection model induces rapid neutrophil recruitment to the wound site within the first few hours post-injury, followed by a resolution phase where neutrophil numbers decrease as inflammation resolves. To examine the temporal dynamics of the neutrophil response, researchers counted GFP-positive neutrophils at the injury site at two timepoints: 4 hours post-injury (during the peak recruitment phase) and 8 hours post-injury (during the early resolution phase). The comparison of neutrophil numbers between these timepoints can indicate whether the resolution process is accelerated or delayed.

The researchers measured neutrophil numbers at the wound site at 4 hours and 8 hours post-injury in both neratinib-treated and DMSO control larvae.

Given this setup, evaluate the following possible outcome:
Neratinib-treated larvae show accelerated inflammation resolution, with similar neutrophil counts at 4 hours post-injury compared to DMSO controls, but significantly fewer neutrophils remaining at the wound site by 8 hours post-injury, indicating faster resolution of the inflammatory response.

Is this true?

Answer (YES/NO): NO